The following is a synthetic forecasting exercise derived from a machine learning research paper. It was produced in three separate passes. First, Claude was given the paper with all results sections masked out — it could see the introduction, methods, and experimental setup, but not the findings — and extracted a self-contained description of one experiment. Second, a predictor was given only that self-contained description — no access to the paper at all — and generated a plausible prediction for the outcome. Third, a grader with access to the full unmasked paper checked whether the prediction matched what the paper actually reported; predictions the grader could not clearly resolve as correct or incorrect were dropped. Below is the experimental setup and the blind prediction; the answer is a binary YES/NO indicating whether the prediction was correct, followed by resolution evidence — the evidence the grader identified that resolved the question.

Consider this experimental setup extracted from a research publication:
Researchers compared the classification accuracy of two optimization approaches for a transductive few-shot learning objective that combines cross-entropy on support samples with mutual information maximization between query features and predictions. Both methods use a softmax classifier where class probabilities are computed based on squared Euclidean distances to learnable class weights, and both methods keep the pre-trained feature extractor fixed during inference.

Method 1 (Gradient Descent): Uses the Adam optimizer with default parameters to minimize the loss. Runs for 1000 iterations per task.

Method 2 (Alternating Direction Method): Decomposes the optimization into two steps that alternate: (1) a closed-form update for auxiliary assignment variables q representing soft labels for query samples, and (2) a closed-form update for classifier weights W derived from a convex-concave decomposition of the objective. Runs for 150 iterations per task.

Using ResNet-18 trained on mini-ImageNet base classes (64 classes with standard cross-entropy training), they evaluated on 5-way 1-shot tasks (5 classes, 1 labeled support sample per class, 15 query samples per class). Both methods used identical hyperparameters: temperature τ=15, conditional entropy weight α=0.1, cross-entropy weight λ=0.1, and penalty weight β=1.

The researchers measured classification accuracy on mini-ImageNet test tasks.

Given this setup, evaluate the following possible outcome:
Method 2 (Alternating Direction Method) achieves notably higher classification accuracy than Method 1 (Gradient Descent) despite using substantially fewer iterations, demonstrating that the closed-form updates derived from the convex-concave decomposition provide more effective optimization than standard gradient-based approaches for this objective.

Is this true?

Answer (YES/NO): NO